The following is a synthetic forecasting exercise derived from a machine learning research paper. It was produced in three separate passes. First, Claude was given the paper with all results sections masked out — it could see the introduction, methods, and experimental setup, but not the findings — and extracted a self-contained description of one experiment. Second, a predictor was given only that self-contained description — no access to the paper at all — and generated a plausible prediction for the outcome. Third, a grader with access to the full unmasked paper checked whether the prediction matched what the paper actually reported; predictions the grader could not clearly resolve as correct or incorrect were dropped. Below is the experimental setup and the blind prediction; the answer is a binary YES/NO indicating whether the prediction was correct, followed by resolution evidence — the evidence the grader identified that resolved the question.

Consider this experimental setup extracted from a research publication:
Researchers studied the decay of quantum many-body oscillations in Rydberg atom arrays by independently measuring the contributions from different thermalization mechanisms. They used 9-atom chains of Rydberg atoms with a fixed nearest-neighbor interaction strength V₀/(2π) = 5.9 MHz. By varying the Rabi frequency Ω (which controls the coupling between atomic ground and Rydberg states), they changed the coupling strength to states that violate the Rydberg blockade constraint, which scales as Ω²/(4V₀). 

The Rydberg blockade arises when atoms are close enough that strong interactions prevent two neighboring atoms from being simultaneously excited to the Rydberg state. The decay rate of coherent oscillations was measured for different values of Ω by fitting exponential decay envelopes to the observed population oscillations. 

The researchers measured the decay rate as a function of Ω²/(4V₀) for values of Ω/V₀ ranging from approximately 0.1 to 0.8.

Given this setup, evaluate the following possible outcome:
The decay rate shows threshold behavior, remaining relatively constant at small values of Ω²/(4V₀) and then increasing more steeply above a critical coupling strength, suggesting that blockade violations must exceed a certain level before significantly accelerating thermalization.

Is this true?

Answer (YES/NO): NO